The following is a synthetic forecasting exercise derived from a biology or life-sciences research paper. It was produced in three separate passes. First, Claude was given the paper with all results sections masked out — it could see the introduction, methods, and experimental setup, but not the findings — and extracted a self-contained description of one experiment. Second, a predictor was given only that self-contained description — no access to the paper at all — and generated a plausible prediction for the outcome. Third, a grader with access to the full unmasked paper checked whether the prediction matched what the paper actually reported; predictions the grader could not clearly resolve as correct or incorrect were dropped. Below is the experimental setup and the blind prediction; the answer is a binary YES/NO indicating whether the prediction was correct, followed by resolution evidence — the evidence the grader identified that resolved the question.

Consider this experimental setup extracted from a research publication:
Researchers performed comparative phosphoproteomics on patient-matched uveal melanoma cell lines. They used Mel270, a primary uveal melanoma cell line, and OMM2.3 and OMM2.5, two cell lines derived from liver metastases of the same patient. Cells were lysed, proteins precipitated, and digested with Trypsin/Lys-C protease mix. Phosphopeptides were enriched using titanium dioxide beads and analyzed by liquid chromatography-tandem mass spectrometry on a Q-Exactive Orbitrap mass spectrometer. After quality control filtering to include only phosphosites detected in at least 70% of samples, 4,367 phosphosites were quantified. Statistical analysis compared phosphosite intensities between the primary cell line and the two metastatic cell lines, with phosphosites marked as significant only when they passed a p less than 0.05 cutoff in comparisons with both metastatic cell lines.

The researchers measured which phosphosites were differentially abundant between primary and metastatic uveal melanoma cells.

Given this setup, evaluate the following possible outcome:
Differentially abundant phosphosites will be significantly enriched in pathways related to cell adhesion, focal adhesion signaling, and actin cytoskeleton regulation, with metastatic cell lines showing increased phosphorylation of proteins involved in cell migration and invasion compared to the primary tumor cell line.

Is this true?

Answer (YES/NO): NO